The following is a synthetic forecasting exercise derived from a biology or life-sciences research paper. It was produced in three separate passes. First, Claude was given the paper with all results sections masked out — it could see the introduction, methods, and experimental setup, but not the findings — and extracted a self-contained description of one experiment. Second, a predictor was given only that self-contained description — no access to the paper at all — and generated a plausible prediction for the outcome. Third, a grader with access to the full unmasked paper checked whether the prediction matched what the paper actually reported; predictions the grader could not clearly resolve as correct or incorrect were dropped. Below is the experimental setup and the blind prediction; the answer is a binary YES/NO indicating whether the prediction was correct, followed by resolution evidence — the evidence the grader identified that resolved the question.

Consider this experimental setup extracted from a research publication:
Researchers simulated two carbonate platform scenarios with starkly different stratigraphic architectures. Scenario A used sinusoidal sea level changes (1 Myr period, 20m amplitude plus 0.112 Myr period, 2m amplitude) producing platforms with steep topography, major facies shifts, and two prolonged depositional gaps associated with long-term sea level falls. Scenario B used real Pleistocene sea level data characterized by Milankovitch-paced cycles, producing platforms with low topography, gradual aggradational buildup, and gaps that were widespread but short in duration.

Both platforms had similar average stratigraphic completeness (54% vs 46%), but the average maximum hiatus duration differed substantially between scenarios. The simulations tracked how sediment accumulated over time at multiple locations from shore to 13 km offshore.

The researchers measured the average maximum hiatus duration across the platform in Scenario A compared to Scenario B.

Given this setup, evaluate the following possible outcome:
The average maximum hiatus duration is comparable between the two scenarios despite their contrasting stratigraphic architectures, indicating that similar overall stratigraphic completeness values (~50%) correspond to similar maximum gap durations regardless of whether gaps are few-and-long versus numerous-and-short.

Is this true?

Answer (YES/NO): NO